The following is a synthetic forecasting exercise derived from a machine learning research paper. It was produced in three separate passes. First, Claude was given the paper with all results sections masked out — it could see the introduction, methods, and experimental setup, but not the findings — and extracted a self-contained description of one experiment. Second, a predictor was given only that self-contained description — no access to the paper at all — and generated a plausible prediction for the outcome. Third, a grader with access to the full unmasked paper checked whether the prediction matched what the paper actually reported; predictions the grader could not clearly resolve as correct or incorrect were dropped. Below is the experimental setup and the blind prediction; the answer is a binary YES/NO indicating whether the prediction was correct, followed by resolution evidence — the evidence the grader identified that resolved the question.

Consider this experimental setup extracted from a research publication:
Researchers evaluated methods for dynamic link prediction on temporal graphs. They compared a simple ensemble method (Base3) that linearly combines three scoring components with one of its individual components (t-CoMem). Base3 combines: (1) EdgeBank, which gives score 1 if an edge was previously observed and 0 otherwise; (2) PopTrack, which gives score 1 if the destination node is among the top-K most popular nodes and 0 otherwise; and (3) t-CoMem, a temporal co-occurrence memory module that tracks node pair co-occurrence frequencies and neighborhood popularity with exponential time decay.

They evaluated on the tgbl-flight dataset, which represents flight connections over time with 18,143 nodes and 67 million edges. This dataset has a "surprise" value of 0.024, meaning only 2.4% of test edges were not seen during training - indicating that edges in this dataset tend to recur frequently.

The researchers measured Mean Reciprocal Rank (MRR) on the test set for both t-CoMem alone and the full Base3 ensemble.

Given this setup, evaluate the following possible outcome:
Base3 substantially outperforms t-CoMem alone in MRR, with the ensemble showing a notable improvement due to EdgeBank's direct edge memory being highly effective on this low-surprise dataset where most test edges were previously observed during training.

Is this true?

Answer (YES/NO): NO